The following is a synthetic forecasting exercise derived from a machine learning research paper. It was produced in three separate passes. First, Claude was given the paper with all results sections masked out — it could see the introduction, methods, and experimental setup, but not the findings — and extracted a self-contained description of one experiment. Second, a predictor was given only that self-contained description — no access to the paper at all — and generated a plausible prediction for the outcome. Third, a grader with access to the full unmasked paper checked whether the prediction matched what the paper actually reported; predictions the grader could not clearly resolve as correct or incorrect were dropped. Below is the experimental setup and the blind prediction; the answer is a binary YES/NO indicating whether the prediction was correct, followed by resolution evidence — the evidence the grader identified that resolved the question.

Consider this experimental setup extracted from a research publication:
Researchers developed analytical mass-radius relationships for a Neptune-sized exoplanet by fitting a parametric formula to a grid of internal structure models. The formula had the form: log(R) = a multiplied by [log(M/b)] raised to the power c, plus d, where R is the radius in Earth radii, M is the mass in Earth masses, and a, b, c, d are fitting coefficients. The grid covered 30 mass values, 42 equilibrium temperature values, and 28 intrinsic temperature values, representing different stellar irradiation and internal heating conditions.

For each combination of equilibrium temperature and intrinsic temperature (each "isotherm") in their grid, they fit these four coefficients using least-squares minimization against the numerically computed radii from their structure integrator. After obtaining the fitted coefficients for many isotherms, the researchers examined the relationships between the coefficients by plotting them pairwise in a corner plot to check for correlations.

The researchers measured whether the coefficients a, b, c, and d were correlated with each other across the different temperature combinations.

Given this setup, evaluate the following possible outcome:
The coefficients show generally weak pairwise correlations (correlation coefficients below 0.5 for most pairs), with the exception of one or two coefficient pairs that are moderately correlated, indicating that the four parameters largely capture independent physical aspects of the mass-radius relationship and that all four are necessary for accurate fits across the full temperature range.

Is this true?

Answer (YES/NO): NO